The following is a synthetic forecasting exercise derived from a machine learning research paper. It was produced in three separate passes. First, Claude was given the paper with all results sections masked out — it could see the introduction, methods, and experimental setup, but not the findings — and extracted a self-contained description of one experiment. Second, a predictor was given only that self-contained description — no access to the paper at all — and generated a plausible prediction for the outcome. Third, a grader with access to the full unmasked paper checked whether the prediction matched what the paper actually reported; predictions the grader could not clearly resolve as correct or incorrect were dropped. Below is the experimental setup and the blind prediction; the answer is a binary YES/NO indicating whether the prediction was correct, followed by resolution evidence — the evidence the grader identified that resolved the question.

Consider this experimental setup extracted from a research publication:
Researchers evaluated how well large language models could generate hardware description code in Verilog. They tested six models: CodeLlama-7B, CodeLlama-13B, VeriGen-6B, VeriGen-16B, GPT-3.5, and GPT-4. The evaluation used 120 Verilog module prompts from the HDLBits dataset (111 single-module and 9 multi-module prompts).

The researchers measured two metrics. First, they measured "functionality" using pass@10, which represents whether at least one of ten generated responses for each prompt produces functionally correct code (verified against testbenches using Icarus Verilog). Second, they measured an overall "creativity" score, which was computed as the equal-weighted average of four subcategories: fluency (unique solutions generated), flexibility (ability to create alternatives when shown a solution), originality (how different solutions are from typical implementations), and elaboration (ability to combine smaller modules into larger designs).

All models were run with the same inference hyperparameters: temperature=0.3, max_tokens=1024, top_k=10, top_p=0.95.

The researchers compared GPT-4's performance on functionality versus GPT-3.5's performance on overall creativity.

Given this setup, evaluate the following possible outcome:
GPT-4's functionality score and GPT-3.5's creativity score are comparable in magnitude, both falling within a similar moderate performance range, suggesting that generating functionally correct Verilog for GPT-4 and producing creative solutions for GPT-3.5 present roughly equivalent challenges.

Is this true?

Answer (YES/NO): NO